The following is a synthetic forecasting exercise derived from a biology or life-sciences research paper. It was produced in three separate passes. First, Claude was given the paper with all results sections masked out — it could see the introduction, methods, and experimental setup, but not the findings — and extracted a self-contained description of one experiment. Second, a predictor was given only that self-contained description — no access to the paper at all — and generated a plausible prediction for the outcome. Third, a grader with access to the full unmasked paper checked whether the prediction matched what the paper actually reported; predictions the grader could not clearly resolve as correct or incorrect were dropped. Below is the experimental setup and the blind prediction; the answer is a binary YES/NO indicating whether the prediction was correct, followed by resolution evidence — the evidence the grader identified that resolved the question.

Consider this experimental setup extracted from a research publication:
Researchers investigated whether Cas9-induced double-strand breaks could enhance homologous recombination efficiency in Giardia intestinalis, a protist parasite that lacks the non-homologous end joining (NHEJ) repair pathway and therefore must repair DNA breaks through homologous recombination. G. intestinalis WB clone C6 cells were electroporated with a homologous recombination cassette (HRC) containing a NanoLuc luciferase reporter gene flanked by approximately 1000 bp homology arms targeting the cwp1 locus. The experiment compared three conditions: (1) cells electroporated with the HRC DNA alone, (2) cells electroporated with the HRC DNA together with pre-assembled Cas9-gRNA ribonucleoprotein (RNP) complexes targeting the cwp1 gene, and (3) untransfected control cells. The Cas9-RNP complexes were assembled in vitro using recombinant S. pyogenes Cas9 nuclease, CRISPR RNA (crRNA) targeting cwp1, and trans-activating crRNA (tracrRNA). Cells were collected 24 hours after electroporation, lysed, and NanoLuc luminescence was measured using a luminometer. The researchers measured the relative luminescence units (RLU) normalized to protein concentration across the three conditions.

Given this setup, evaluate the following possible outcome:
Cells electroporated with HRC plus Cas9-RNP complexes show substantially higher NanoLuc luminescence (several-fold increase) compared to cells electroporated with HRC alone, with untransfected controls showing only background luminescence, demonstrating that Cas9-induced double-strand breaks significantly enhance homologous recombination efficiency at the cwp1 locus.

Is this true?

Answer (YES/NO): YES